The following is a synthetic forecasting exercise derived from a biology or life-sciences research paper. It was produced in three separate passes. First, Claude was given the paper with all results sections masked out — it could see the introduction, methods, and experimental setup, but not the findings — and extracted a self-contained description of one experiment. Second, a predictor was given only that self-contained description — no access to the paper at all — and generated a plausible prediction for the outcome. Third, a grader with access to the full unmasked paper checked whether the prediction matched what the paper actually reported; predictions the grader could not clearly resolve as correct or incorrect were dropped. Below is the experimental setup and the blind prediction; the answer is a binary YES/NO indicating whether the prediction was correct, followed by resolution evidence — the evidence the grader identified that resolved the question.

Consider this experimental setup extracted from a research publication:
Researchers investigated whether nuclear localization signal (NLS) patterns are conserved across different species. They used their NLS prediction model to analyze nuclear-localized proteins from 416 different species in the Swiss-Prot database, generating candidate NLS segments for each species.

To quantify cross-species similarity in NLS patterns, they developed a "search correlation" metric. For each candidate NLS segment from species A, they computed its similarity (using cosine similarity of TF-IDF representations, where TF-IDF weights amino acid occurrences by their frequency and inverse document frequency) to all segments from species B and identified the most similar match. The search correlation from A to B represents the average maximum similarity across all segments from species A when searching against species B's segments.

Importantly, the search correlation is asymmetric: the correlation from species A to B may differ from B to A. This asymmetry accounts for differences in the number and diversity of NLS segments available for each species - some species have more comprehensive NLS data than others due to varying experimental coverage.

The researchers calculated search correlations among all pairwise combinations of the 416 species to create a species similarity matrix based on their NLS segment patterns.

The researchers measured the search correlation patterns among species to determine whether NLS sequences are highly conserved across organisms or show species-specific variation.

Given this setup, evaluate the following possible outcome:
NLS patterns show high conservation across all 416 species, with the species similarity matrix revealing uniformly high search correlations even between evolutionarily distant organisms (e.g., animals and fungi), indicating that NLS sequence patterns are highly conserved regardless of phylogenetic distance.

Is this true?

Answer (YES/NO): NO